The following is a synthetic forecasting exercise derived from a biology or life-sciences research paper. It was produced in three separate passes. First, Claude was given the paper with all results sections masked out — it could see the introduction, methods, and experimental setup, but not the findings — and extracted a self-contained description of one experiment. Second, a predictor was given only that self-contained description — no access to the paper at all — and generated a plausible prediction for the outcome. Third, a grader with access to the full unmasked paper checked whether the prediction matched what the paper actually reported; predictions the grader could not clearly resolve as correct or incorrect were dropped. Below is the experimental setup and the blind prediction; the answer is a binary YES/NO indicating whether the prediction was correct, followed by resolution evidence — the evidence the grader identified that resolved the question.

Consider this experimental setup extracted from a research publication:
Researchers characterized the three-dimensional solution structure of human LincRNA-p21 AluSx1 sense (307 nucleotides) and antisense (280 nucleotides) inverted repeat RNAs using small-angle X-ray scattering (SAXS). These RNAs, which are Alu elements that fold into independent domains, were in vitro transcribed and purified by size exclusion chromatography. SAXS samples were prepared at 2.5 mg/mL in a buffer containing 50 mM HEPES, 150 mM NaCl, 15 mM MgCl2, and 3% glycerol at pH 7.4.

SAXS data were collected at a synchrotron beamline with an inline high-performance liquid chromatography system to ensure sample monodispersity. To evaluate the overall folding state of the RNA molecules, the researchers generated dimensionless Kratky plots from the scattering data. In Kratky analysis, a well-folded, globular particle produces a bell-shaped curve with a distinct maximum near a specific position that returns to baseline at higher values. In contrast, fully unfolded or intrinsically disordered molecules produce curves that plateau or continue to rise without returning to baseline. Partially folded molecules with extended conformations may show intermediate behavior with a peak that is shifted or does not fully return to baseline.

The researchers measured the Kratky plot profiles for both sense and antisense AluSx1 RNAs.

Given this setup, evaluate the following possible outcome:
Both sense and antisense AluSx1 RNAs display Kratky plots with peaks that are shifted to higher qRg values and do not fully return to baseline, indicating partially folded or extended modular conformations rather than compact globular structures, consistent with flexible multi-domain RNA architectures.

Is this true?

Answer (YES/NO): YES